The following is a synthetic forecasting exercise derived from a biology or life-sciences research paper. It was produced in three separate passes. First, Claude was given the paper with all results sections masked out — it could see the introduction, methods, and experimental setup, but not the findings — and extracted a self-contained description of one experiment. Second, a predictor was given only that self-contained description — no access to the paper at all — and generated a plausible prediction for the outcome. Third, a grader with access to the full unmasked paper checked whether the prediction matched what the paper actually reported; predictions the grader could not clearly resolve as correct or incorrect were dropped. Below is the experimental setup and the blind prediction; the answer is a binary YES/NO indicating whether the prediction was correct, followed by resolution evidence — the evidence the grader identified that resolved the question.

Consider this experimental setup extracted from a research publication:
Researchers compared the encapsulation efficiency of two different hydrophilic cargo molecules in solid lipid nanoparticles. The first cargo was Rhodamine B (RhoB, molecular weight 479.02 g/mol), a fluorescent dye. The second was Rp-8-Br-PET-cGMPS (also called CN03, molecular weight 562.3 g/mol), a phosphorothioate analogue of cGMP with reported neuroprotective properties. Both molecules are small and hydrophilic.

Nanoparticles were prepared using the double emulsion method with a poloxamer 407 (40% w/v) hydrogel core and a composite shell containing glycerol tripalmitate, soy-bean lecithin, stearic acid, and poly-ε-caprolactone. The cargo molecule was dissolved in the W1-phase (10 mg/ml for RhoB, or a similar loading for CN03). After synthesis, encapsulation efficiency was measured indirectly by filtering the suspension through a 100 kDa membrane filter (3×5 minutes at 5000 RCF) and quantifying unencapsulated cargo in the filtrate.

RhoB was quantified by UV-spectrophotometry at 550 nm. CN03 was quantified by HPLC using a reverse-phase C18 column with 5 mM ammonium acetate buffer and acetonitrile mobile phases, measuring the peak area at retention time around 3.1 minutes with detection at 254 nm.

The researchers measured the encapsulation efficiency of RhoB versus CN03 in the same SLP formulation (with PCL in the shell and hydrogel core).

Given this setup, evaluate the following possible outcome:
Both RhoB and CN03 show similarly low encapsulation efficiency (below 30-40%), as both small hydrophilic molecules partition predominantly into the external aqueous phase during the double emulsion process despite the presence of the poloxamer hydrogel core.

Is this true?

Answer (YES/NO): NO